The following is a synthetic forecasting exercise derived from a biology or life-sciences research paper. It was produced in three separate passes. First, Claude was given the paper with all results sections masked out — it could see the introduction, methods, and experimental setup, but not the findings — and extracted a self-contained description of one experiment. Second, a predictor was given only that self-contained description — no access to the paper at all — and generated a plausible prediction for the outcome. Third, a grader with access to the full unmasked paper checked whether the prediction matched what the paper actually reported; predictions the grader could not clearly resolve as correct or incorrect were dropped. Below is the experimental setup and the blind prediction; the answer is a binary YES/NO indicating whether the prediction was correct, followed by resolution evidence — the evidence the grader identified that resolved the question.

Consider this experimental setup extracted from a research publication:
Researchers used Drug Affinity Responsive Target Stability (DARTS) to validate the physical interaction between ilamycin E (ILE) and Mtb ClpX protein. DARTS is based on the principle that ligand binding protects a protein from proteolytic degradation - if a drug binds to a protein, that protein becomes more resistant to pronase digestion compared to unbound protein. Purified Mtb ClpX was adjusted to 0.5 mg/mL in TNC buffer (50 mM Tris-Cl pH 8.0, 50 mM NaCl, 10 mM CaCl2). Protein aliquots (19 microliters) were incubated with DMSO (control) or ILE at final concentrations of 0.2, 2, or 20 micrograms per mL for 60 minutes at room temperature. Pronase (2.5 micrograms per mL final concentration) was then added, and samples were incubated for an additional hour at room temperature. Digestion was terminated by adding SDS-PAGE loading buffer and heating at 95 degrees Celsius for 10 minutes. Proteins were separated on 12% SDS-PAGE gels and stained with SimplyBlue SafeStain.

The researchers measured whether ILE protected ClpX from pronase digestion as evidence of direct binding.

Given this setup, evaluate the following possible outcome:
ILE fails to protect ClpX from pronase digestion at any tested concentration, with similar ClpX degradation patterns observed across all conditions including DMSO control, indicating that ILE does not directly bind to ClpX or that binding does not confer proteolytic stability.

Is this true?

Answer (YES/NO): NO